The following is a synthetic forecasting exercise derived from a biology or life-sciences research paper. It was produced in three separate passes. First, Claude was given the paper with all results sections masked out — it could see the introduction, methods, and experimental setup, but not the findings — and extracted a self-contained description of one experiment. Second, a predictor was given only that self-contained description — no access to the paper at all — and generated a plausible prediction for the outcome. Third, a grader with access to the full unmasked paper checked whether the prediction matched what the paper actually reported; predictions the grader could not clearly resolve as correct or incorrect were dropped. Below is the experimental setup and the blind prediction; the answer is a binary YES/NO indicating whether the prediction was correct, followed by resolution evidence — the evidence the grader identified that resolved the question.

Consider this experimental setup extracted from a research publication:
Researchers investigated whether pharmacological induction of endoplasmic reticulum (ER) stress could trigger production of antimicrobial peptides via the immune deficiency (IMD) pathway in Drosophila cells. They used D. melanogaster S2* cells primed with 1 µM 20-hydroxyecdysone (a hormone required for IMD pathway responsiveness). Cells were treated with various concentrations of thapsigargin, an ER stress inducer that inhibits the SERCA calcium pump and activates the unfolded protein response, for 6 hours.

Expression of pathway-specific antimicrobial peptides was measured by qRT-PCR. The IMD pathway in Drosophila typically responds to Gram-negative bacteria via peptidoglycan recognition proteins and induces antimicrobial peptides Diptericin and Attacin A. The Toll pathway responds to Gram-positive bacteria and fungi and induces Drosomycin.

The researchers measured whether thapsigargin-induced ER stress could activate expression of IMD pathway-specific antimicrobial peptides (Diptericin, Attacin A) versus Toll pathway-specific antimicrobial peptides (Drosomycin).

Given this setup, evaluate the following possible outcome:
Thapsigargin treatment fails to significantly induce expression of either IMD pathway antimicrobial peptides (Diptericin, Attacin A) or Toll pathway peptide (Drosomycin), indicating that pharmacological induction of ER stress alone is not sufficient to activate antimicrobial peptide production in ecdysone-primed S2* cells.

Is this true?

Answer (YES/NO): NO